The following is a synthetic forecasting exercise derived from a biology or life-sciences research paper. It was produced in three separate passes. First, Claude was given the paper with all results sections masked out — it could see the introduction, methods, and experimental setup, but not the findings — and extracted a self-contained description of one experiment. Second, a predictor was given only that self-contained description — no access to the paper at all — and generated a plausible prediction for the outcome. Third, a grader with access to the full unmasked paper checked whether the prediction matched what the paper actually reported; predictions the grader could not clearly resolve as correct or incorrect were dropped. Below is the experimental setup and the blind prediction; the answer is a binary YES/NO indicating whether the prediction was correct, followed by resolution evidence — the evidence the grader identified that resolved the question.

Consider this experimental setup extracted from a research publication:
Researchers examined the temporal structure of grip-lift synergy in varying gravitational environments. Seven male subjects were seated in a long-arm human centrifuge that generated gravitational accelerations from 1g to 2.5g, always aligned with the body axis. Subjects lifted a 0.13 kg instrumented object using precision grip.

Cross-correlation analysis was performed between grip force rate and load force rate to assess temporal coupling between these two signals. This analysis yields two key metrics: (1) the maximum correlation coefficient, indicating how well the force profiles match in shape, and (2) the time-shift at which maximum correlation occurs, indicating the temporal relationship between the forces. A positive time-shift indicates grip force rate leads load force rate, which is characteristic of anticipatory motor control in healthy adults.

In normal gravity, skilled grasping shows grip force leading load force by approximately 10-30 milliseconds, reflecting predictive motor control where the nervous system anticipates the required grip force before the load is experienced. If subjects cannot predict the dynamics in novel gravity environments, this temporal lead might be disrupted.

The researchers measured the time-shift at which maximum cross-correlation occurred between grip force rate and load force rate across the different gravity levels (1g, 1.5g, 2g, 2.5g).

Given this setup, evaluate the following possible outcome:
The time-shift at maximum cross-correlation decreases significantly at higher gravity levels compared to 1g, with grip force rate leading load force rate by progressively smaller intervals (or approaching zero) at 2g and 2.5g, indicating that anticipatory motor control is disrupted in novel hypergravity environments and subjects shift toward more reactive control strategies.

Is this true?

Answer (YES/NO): NO